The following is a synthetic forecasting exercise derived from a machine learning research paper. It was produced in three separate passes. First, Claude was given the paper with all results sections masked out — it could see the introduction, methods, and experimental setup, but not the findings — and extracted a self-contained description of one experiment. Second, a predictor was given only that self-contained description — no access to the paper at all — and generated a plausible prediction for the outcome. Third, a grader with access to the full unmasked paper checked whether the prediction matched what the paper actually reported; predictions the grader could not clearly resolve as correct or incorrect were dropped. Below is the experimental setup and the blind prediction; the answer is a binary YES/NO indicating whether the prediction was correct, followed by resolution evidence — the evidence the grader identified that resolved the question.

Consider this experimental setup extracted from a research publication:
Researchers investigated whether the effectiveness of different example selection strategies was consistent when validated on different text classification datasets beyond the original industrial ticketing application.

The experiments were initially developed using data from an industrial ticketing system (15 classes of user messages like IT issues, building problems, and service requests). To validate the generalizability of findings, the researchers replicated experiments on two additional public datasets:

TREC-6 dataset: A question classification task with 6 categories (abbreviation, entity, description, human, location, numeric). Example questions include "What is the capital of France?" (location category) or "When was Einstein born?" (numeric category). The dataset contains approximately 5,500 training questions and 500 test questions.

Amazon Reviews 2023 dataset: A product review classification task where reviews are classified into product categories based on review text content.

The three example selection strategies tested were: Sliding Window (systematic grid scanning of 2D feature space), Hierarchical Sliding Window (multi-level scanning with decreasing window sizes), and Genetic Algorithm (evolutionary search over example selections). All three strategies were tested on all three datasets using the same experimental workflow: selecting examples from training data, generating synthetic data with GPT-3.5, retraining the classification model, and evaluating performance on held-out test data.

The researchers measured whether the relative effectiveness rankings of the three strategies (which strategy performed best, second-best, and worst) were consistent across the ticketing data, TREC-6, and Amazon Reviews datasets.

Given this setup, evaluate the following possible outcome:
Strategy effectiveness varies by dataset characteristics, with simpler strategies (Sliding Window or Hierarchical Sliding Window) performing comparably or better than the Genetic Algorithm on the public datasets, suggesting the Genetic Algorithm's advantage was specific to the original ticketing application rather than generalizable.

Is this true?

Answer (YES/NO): NO